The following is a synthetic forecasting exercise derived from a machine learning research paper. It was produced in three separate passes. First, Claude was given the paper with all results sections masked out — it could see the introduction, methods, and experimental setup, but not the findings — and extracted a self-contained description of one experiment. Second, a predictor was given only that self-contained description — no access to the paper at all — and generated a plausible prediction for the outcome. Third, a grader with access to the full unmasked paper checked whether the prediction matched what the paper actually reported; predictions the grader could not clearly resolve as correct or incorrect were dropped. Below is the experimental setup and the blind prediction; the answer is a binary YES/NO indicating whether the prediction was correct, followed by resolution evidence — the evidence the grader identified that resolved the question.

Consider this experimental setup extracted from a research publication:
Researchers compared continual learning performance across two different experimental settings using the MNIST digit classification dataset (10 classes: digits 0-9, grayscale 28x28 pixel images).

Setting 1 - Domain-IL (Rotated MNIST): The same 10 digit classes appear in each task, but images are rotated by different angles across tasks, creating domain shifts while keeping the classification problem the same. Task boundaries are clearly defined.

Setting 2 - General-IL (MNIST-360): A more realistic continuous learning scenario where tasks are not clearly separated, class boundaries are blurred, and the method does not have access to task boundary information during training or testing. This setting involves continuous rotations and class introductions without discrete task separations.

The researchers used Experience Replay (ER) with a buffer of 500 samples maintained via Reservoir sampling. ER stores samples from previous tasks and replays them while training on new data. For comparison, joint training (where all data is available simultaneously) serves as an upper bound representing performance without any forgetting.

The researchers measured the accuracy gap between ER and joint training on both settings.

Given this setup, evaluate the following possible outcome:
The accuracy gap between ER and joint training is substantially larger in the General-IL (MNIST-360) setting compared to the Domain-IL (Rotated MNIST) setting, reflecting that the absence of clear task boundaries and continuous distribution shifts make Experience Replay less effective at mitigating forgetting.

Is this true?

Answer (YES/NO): YES